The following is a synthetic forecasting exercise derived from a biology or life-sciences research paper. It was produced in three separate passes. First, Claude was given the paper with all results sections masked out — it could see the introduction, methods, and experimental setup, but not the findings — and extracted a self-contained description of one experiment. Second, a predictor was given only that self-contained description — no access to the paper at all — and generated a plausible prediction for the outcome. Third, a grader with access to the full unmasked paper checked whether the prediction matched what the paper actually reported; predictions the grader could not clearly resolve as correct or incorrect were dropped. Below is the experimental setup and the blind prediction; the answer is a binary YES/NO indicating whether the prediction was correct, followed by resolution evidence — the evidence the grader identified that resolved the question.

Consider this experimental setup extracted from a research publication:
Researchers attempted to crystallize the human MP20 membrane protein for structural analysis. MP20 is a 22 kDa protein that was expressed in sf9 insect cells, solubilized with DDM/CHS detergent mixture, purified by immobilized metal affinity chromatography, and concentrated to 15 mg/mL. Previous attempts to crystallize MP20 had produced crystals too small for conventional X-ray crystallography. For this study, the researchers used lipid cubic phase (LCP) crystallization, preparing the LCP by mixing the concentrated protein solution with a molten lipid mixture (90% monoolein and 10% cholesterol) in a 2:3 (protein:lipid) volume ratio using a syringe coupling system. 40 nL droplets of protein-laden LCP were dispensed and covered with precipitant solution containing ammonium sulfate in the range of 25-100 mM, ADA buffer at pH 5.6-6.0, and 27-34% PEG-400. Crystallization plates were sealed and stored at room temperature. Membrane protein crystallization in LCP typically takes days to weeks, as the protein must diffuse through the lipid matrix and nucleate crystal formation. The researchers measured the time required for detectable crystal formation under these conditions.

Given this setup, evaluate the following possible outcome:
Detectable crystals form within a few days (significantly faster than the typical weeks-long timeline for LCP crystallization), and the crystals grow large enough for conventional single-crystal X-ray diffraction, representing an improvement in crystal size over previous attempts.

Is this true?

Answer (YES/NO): NO